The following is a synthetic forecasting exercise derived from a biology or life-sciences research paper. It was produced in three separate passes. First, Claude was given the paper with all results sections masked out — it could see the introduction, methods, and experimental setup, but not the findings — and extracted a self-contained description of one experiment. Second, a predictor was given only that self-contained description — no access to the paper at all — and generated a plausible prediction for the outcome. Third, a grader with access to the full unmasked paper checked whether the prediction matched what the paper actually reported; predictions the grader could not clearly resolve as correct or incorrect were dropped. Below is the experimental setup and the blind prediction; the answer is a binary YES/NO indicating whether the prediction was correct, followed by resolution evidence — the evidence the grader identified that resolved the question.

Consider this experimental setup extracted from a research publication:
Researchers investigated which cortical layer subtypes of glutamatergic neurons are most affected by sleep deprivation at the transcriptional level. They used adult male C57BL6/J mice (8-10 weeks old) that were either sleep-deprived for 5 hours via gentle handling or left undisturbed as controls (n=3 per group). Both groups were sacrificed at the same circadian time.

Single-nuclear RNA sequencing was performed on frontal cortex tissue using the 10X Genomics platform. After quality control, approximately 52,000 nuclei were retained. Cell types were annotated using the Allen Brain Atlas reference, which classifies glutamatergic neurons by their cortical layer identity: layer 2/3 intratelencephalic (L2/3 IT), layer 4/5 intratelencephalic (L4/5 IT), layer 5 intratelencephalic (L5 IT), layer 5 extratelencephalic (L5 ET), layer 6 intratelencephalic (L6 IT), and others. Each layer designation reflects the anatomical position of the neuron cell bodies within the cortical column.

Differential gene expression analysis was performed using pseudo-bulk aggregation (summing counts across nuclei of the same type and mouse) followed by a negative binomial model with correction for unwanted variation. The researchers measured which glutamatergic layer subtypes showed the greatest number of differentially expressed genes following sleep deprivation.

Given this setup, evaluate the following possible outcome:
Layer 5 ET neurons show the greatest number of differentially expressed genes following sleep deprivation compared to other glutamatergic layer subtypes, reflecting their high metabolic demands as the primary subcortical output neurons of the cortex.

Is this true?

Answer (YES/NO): NO